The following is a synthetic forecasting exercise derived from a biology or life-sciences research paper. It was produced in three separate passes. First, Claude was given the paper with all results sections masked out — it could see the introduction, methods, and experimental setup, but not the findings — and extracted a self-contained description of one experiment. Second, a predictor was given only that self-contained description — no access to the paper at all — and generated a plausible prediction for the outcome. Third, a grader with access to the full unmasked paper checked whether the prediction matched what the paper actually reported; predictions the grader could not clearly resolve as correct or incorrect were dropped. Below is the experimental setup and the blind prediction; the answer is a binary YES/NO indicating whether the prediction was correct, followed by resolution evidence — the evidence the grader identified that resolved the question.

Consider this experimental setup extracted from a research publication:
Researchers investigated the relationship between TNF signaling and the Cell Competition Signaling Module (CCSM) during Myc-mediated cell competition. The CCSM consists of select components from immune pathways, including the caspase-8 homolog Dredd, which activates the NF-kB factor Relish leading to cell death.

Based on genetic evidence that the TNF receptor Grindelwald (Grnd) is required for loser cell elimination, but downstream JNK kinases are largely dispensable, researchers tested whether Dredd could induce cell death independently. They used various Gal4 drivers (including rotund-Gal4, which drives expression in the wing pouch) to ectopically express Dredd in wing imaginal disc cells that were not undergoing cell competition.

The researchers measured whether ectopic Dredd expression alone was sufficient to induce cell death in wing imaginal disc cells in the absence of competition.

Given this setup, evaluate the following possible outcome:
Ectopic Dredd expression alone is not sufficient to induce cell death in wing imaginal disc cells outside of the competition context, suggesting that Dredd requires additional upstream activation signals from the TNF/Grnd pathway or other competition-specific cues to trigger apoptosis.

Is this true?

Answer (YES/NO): NO